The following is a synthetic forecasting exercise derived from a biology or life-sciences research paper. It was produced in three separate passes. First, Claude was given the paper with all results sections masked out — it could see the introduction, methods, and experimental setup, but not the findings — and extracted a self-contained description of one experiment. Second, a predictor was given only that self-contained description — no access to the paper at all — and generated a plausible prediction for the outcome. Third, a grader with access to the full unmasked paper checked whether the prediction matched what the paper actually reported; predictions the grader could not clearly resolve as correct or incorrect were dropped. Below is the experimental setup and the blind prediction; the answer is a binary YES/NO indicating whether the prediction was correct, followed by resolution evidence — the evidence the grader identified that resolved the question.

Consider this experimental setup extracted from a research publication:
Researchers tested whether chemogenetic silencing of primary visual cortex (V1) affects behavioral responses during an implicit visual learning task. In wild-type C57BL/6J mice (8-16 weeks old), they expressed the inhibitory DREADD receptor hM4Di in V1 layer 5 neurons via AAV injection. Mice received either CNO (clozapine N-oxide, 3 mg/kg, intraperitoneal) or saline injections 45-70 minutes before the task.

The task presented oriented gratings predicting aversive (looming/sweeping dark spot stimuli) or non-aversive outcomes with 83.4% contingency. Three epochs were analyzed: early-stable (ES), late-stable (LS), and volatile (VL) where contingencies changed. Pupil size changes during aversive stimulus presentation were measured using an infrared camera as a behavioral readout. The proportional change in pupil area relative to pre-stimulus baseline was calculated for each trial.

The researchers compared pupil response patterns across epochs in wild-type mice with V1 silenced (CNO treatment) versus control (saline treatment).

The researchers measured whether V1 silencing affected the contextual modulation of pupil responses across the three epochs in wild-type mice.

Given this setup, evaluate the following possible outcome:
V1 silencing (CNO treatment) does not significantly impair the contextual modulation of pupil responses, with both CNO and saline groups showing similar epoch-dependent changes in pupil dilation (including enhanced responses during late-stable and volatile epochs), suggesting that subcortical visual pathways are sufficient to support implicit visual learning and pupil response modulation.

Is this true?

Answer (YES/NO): NO